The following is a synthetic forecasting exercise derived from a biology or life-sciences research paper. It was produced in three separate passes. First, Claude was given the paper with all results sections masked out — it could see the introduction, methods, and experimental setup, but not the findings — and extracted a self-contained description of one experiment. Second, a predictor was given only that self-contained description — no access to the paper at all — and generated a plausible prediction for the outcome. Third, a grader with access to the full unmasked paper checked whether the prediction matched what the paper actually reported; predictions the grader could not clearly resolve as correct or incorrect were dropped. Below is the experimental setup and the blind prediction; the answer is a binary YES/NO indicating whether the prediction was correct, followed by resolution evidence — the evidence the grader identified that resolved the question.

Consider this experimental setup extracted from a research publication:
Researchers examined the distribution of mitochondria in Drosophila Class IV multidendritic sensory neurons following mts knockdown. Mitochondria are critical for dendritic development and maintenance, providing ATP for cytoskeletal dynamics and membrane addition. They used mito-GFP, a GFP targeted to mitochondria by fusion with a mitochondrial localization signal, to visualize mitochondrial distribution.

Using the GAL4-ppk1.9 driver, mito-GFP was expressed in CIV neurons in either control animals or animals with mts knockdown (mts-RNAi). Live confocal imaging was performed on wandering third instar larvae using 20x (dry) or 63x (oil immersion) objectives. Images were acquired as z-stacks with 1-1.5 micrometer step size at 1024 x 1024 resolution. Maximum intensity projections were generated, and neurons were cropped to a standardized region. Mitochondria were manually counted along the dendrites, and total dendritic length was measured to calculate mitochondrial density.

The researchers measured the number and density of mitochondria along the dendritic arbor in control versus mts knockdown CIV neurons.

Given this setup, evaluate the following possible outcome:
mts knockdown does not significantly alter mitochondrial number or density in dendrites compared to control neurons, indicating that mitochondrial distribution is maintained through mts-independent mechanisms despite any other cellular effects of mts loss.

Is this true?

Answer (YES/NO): NO